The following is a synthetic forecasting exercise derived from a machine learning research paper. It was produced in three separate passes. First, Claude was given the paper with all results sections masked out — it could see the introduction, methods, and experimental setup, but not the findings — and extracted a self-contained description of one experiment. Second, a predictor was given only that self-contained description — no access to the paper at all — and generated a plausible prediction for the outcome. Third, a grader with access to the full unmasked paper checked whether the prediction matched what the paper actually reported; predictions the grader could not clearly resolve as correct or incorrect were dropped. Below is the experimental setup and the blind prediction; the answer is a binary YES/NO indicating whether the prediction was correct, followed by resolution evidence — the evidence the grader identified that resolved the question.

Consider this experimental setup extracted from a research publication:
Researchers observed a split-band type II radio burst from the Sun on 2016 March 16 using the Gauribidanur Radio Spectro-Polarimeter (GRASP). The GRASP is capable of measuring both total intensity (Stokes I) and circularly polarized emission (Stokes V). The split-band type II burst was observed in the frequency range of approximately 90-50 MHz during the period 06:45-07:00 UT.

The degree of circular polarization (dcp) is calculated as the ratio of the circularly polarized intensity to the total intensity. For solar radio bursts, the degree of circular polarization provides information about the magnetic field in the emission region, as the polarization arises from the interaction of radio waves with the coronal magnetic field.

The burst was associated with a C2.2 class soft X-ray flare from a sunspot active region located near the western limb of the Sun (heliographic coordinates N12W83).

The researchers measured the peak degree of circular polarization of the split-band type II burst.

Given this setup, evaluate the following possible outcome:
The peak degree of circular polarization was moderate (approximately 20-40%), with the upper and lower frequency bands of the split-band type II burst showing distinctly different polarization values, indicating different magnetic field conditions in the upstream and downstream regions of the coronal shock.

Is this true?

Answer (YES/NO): NO